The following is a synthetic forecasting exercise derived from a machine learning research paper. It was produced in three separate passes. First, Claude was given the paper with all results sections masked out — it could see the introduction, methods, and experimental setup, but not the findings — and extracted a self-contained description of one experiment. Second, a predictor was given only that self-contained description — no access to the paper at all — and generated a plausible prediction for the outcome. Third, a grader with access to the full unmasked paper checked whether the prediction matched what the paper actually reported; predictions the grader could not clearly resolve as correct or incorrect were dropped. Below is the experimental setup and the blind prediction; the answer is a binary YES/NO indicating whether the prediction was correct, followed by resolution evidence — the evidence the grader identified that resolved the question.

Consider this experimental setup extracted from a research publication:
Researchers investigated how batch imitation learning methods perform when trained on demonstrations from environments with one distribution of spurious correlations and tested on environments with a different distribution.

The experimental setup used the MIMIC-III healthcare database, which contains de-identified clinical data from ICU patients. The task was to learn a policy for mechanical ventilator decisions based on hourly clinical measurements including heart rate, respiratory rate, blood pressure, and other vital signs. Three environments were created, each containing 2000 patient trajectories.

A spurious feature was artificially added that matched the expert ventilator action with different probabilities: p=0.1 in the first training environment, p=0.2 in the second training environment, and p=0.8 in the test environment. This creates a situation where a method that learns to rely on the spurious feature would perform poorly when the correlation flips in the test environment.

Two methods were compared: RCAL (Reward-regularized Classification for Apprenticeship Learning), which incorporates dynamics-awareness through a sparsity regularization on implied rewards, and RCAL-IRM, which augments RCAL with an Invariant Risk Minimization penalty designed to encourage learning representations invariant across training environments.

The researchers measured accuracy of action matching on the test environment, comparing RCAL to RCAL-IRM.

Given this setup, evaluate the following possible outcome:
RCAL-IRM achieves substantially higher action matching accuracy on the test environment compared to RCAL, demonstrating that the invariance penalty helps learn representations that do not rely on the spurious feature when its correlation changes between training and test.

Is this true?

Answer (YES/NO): NO